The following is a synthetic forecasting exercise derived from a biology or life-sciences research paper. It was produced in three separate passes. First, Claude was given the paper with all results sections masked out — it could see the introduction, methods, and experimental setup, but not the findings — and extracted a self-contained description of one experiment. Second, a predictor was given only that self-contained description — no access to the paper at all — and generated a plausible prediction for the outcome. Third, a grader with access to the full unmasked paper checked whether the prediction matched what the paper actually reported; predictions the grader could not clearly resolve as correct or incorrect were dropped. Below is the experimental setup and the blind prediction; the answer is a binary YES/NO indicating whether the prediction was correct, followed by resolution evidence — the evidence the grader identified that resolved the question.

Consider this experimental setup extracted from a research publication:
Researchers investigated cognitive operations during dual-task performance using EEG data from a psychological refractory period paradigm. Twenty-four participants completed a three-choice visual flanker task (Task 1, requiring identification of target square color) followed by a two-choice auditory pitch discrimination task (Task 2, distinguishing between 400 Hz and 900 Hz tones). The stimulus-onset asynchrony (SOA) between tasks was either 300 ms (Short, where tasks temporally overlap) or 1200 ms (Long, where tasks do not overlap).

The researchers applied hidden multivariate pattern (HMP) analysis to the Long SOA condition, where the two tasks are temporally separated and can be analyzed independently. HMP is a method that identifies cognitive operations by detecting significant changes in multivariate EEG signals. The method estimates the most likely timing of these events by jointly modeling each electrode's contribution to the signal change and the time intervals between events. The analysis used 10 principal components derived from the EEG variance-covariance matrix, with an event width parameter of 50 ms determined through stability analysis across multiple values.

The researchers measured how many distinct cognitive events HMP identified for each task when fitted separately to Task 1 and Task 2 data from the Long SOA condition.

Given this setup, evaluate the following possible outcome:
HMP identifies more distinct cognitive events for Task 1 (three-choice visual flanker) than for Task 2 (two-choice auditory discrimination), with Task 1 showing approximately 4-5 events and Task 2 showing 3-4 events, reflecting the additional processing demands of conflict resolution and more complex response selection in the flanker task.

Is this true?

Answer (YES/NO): NO